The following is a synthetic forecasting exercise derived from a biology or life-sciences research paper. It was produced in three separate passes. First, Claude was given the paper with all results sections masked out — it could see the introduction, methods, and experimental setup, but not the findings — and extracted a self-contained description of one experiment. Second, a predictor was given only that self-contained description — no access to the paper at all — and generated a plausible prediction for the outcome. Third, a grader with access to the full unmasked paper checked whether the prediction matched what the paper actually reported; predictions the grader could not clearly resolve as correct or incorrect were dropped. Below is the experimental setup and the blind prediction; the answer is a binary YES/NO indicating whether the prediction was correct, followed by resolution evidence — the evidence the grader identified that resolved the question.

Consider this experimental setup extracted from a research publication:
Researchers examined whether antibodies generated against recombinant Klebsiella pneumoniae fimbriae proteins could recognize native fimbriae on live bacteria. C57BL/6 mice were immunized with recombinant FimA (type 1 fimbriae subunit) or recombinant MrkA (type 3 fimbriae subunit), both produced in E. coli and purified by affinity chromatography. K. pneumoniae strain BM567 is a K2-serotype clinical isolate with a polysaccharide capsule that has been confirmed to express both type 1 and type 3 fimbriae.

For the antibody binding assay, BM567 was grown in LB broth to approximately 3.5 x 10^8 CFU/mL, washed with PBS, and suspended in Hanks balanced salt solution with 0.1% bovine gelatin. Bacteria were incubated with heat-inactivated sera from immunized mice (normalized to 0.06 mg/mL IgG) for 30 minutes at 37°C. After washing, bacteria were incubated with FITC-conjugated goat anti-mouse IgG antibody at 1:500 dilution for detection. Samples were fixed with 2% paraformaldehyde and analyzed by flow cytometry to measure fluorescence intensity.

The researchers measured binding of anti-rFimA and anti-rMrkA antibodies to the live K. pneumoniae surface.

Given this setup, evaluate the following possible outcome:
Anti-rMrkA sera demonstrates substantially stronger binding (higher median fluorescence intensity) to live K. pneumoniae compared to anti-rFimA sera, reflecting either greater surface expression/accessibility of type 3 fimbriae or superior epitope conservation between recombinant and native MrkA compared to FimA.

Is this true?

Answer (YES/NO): YES